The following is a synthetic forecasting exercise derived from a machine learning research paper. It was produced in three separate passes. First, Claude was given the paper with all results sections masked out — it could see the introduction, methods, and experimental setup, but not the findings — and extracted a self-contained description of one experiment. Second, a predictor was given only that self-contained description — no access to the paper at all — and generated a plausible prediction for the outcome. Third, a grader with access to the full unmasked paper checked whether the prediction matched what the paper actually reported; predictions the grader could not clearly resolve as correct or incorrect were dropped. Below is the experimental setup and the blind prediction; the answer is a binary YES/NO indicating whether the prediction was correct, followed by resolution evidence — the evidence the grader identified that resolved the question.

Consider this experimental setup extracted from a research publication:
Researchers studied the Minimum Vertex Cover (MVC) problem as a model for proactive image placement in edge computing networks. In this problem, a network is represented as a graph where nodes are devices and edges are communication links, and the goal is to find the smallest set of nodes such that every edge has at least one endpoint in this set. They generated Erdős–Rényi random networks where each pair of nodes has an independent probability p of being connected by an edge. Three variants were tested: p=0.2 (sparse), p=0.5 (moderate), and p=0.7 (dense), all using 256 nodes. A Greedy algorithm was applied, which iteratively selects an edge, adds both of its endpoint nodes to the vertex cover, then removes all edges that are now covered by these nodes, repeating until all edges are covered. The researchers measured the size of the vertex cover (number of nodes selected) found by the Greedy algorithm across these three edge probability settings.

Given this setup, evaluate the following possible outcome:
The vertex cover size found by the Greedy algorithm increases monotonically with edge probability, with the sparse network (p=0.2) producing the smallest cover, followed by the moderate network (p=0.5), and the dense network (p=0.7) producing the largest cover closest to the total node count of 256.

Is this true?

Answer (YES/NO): YES